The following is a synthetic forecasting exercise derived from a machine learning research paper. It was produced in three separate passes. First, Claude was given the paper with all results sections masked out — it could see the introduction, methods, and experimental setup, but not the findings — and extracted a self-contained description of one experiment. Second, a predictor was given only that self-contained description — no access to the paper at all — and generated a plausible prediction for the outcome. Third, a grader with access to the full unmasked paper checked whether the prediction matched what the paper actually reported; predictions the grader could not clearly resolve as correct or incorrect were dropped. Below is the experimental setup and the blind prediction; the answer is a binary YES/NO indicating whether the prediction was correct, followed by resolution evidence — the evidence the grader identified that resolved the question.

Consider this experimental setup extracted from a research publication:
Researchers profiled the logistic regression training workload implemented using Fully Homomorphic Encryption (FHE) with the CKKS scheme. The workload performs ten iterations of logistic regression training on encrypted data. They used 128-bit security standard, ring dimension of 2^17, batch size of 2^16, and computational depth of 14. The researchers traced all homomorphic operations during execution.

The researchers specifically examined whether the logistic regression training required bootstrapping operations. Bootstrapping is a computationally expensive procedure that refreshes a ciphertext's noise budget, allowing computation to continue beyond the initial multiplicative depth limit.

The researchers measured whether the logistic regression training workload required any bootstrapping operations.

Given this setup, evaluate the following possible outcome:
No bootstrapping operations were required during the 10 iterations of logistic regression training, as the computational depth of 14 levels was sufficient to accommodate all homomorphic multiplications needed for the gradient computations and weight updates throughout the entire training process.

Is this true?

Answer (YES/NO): NO